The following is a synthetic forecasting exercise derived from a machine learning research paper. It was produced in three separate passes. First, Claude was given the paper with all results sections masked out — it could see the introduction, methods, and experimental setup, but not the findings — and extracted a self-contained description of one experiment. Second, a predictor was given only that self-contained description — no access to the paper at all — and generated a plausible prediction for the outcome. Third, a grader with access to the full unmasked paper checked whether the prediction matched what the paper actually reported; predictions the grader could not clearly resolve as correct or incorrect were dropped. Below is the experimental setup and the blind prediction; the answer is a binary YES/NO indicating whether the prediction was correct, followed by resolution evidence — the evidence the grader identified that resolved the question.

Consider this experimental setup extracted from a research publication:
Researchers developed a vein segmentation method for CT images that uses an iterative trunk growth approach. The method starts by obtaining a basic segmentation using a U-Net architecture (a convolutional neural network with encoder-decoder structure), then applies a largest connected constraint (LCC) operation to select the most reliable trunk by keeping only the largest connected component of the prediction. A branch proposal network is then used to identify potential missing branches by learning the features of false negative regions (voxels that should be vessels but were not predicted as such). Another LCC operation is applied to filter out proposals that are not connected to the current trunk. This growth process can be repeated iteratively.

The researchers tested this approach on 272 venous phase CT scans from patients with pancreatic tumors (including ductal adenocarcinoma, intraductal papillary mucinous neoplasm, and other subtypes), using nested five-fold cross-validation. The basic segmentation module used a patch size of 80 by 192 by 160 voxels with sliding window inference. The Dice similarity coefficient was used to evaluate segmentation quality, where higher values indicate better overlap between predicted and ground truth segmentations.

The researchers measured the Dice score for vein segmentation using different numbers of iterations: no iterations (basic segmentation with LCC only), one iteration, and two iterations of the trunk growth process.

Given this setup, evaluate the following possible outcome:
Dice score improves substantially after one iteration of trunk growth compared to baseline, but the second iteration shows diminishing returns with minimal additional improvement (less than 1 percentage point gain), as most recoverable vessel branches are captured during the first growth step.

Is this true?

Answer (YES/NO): NO